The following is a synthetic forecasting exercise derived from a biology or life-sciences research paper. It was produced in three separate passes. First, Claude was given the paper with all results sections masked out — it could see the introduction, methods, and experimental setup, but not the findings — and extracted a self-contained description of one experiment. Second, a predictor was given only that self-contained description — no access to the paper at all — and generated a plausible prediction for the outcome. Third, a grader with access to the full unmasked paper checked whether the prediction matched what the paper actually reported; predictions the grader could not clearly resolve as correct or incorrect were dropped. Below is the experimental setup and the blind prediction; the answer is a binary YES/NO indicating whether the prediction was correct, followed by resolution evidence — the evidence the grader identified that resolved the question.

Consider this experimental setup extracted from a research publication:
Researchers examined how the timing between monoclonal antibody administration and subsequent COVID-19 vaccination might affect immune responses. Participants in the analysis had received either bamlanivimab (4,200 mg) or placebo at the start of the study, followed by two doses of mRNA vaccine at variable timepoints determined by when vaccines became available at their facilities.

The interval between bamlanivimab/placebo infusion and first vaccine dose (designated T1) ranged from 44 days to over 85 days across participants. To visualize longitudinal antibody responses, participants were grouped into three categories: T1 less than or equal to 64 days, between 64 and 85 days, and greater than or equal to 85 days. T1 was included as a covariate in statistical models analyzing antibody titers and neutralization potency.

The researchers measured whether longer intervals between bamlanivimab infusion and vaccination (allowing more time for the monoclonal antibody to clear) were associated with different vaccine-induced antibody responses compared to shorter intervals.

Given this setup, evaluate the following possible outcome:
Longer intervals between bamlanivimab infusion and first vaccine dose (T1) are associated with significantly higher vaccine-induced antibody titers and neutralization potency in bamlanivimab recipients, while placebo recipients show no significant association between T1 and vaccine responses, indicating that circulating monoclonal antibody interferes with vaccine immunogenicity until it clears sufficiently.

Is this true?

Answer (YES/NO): NO